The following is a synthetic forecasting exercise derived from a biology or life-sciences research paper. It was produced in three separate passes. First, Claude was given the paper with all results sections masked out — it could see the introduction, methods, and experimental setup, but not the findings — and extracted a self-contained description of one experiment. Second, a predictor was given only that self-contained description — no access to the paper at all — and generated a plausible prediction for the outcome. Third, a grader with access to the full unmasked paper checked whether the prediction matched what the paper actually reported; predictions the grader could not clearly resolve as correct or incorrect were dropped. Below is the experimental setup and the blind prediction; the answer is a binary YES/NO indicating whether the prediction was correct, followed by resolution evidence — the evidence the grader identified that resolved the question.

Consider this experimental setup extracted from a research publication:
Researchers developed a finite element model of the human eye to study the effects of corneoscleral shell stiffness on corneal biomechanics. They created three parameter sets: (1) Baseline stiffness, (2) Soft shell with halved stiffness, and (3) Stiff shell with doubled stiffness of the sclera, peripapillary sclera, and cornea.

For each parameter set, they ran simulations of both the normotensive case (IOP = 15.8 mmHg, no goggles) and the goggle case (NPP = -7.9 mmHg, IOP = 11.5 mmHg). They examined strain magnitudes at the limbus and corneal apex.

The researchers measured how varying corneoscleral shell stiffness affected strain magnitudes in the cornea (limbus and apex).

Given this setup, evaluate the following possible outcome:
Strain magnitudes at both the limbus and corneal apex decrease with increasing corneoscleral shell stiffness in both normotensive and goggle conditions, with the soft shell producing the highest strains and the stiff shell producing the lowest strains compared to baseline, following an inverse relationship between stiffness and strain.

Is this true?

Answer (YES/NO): YES